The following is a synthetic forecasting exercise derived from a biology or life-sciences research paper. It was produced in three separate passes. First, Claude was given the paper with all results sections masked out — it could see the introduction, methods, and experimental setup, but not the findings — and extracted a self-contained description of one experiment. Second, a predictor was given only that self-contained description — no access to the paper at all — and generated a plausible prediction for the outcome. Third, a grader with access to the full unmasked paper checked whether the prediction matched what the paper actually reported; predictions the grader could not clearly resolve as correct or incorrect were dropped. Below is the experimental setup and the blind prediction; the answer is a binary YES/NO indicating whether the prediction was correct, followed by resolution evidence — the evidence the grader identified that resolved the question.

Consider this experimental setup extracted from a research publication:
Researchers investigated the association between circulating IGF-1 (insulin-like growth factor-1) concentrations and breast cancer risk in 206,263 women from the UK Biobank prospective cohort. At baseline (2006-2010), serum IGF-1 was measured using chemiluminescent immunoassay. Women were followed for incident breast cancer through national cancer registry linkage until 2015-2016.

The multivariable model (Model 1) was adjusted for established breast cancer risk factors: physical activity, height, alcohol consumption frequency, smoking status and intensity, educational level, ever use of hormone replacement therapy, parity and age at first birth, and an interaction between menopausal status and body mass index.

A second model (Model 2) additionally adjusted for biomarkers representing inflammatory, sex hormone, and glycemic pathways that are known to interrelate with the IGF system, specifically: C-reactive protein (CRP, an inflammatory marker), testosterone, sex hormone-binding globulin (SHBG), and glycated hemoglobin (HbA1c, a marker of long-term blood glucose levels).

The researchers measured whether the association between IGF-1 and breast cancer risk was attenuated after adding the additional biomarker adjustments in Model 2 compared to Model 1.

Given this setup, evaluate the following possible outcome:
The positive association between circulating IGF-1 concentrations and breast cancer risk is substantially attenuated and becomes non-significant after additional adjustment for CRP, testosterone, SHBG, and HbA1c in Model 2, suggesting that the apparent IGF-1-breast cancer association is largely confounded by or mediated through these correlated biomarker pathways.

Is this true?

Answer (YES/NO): NO